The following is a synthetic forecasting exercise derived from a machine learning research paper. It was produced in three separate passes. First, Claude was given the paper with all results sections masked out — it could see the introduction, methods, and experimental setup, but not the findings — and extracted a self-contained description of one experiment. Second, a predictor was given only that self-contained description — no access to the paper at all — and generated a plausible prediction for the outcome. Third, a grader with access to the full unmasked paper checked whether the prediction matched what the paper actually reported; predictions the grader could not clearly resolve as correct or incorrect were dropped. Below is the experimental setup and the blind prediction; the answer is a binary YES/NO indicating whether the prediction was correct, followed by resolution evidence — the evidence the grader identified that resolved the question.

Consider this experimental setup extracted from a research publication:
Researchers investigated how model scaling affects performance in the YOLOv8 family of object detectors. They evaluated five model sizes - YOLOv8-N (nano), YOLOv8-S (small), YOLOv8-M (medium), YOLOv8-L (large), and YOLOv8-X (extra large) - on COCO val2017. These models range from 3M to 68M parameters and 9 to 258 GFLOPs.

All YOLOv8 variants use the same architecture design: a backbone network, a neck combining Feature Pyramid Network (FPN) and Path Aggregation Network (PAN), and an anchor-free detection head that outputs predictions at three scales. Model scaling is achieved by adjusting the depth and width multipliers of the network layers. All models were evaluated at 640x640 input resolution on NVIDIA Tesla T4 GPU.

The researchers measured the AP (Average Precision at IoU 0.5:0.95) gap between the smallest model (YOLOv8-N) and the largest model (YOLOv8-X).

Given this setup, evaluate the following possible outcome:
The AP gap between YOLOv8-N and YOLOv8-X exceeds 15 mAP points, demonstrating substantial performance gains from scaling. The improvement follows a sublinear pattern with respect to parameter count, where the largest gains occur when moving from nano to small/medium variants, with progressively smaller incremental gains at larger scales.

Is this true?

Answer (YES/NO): YES